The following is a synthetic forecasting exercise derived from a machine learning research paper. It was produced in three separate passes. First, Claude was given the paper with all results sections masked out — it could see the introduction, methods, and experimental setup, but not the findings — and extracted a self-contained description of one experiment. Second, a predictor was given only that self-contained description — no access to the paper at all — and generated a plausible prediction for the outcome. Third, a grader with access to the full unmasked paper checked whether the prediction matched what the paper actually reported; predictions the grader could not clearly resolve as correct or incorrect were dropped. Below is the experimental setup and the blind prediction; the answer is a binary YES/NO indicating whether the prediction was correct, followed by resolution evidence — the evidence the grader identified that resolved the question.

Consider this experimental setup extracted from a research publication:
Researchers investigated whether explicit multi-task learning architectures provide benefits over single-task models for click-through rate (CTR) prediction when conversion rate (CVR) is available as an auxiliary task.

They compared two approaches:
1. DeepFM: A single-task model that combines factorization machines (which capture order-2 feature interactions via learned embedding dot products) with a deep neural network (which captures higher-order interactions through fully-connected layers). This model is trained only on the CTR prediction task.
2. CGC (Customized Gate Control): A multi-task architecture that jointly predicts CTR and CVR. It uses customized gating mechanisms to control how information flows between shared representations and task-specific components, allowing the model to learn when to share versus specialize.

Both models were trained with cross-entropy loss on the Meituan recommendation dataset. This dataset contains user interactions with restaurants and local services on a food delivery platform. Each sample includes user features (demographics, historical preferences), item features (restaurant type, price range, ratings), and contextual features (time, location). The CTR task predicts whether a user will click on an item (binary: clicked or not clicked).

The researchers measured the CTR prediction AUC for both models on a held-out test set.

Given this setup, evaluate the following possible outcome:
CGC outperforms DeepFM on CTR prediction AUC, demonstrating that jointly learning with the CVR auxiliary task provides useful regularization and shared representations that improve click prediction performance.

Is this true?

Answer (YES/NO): YES